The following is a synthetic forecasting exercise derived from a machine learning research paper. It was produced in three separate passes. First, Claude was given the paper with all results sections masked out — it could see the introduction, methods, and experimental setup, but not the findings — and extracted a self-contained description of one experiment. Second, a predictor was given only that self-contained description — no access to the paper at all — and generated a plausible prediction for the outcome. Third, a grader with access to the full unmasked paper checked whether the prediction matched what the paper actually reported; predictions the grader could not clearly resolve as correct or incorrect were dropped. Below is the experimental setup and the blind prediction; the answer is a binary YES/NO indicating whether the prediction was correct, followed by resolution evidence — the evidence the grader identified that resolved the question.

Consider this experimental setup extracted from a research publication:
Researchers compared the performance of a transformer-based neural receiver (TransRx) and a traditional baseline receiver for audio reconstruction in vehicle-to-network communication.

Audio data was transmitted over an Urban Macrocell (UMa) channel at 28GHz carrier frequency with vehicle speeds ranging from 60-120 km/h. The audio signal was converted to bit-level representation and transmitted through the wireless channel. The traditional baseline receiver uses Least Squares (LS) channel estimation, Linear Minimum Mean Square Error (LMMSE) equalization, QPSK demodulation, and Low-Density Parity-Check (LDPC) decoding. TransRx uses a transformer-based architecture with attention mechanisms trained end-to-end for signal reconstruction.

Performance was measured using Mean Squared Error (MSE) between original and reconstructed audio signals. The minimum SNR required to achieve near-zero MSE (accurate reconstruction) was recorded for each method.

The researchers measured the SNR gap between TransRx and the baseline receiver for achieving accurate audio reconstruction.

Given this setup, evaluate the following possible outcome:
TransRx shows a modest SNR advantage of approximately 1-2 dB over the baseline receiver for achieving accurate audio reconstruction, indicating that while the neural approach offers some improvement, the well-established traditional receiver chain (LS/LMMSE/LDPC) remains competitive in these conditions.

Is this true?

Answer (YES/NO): NO